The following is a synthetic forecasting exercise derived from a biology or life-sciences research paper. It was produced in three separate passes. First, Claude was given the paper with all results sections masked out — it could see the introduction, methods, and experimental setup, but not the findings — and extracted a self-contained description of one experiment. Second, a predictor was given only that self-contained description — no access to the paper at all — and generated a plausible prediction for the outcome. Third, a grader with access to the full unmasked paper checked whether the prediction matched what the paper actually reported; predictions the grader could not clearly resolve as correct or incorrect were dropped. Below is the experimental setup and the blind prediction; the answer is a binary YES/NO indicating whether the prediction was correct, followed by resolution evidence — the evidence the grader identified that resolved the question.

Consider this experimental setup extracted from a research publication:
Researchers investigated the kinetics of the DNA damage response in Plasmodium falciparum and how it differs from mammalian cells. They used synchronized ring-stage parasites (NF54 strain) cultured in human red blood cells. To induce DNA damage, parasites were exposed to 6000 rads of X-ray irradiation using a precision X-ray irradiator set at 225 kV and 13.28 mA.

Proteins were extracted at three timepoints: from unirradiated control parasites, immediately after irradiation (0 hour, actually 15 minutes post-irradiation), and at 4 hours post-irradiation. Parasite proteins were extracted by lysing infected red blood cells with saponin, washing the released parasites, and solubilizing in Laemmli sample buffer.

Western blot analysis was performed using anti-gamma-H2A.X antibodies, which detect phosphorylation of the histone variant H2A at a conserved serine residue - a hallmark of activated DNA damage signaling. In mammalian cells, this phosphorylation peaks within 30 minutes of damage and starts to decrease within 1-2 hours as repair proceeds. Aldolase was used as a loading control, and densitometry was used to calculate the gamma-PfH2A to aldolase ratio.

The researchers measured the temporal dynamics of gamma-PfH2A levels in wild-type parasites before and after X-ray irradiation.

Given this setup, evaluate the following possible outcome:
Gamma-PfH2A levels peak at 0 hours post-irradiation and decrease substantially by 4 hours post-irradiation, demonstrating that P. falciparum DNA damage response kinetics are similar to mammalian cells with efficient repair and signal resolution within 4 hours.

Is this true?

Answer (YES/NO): YES